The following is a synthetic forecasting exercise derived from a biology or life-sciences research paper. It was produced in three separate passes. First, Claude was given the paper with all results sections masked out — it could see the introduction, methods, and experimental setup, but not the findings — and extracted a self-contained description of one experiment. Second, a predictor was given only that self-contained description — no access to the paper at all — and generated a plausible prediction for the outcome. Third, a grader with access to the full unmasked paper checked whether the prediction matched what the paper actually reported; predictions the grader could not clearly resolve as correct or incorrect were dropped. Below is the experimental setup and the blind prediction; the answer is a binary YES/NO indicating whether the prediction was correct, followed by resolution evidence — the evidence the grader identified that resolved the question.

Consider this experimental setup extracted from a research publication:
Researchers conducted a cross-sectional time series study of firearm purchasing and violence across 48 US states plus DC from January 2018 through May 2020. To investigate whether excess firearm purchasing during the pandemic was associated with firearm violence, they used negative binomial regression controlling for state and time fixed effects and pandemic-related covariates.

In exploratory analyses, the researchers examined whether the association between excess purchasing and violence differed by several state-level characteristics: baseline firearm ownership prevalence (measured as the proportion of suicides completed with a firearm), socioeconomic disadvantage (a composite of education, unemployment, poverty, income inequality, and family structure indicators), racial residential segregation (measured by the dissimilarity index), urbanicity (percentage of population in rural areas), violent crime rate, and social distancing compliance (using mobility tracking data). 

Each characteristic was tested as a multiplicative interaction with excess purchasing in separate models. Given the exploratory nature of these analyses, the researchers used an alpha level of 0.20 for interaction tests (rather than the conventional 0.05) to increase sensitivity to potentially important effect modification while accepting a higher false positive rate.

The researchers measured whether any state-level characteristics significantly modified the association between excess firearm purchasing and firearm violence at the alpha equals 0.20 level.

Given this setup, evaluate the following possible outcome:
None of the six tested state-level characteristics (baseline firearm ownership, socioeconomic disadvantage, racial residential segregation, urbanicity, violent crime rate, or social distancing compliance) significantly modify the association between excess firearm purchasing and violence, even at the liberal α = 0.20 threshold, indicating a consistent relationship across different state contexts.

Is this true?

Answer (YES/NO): NO